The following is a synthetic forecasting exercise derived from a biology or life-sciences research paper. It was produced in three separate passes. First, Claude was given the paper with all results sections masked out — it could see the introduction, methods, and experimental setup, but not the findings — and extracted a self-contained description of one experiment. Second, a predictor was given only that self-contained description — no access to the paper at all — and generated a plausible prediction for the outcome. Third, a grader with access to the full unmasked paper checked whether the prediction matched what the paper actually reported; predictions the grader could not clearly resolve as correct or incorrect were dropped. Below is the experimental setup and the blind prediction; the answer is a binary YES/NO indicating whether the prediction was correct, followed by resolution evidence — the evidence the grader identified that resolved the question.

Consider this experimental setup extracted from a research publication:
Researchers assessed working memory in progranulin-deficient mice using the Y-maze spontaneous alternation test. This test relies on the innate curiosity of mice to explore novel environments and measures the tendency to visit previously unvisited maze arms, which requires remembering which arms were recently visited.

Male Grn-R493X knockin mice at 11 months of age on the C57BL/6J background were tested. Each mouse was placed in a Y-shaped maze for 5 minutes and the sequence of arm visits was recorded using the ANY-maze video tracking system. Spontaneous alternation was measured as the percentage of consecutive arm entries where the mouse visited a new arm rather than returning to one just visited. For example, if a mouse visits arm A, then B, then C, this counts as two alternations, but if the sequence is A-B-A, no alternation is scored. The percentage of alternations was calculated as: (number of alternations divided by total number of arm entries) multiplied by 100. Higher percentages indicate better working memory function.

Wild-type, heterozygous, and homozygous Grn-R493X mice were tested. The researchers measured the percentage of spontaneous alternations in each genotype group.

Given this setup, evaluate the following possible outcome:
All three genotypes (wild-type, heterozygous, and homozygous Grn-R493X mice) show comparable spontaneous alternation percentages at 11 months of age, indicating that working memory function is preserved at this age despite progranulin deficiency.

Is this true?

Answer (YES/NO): YES